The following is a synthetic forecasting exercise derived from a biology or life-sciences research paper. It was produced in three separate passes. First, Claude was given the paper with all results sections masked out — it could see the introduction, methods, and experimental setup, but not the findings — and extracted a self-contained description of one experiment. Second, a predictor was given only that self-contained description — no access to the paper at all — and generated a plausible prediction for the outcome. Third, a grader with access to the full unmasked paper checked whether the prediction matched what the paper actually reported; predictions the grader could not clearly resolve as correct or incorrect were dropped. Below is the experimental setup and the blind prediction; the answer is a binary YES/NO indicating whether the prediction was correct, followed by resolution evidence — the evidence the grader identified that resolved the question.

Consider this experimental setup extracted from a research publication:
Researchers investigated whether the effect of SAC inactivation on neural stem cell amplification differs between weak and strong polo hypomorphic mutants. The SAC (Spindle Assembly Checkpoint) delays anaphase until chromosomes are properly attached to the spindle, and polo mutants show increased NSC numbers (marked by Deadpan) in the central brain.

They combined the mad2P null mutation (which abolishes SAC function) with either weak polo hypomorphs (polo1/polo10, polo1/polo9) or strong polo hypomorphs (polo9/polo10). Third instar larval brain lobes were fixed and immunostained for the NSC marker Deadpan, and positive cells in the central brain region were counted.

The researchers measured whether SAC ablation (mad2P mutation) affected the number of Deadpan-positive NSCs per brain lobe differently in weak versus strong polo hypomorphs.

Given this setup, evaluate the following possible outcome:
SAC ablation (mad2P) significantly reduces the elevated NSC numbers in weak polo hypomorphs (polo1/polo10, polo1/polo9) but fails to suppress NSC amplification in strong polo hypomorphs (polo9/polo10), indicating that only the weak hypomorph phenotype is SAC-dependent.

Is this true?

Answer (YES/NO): NO